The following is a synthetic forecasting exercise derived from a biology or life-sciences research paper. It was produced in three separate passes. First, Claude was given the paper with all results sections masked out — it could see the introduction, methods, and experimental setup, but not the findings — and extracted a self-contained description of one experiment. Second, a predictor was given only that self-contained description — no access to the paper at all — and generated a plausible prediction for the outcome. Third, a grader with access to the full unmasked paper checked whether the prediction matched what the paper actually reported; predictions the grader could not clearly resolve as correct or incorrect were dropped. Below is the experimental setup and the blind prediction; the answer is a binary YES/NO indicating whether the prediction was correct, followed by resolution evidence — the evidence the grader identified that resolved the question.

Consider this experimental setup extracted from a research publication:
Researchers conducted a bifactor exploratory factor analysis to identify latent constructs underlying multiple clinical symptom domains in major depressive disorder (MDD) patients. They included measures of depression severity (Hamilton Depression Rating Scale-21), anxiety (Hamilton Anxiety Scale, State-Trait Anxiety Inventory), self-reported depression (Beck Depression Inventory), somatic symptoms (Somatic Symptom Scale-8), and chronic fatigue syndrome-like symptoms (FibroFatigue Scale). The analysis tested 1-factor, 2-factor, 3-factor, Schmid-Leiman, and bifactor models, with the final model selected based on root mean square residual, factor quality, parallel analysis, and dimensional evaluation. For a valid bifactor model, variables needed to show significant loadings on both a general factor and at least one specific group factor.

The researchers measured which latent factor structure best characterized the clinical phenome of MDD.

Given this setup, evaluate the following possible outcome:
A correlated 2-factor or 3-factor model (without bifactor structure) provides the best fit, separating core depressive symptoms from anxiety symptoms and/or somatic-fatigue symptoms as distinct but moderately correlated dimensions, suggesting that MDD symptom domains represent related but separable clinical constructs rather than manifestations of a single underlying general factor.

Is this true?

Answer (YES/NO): NO